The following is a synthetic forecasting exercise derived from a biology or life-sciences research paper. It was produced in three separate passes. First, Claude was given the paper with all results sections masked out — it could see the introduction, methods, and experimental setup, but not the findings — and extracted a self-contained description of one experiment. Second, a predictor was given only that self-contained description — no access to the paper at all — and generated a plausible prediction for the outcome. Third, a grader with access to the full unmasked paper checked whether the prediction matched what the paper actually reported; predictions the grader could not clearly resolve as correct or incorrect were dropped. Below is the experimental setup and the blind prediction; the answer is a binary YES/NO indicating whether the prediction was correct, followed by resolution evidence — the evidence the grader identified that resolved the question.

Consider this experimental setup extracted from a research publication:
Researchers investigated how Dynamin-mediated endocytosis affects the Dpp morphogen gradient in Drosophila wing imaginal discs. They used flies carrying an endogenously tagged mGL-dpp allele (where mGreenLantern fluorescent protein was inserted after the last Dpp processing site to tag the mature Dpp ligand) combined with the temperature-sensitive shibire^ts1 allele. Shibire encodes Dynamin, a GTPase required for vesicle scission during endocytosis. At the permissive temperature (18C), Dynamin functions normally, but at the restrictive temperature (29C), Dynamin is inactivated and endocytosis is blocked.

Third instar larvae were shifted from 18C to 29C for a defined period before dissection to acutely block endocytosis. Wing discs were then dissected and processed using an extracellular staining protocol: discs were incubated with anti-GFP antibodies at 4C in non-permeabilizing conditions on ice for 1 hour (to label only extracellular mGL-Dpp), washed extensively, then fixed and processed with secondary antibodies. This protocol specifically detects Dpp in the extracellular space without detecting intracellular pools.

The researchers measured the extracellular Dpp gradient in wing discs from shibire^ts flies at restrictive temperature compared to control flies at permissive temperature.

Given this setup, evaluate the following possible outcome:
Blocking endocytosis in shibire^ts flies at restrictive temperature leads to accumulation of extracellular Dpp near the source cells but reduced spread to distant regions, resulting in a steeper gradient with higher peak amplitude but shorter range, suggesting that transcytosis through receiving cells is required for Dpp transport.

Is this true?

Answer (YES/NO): NO